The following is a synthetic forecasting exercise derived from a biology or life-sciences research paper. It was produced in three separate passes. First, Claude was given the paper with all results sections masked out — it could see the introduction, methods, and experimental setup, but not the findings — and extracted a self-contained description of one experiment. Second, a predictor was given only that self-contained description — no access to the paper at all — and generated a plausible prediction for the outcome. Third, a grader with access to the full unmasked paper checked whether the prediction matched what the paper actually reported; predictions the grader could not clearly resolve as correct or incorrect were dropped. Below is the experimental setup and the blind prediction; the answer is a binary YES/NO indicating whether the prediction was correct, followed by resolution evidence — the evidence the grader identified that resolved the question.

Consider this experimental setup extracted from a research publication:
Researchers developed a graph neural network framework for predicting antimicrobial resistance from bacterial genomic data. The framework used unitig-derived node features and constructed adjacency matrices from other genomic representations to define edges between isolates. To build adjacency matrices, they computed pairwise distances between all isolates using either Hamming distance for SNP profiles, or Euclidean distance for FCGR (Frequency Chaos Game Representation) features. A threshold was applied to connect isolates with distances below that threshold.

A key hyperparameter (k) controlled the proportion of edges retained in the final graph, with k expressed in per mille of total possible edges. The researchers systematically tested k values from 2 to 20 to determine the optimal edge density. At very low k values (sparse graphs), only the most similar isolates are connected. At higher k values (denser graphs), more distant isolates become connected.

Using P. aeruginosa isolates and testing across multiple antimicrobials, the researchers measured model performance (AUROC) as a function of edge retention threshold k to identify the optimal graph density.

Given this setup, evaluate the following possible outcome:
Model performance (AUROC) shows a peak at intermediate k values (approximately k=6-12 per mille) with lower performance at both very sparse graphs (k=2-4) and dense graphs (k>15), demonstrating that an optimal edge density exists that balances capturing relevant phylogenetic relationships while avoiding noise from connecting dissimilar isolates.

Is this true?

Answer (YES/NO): NO